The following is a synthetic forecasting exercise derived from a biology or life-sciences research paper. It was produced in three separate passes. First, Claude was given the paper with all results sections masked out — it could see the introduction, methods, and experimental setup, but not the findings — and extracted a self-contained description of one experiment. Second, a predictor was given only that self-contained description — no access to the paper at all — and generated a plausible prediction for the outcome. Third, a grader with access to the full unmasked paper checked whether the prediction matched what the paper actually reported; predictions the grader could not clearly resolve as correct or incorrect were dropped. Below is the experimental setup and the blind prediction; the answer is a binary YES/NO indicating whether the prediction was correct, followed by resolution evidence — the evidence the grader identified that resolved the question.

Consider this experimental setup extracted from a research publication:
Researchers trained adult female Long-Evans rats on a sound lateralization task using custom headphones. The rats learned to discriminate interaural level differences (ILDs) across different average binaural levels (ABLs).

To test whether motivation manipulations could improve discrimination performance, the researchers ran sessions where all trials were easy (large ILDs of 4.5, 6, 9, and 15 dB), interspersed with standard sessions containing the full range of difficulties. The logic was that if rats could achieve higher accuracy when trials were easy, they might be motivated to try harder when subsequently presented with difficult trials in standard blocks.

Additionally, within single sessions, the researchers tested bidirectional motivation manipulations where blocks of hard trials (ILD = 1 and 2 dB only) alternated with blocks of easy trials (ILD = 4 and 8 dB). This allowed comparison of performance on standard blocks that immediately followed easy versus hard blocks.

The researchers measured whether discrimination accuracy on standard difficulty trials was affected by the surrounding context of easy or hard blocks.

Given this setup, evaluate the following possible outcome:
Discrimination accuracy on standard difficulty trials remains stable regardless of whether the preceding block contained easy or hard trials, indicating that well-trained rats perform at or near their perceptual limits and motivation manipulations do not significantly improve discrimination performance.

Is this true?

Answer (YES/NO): YES